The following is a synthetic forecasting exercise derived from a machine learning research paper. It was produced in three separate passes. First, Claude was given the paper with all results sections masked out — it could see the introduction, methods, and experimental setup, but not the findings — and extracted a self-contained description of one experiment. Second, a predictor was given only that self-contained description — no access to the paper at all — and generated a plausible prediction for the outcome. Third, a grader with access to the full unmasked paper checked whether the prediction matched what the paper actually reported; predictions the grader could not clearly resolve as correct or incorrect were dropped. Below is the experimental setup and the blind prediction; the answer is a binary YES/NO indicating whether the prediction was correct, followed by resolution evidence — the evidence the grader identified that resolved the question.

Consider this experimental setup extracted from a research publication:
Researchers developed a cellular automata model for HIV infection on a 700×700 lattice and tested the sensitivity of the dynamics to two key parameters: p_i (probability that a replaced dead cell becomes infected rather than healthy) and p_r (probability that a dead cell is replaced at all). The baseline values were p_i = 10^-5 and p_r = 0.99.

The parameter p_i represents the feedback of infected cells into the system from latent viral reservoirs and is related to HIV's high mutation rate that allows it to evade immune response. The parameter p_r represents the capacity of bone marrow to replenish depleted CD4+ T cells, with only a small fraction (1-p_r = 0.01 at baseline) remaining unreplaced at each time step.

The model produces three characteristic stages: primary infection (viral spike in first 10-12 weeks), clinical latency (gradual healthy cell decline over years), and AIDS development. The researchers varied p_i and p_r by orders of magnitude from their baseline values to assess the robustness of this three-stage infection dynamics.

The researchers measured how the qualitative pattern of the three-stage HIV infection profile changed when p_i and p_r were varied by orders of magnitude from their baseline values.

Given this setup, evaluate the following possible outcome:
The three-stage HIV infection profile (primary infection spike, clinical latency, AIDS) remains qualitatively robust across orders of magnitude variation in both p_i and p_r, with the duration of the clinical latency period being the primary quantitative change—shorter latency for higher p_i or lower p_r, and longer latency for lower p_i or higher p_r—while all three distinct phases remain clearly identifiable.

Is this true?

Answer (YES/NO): NO